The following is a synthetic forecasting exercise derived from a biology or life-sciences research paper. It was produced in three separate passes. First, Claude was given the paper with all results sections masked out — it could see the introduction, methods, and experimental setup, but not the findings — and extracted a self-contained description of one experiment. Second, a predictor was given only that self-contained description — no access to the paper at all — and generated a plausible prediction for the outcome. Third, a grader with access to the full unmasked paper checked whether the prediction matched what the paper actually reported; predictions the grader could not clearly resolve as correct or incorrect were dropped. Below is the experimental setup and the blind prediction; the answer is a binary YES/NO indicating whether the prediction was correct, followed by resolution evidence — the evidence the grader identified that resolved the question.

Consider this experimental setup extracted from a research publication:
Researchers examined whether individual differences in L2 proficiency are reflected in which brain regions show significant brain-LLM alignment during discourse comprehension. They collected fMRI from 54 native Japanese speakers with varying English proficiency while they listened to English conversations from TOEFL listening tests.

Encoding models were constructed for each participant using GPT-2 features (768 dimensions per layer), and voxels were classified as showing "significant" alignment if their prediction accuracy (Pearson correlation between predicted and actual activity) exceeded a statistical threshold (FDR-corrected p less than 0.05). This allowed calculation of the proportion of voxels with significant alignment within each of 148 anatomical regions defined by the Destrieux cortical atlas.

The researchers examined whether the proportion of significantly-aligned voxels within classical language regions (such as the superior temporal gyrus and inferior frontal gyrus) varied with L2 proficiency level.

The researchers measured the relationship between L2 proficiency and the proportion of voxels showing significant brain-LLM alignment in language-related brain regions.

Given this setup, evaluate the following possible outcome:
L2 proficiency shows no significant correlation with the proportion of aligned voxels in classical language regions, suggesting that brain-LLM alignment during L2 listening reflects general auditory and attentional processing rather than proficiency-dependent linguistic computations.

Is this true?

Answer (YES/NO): NO